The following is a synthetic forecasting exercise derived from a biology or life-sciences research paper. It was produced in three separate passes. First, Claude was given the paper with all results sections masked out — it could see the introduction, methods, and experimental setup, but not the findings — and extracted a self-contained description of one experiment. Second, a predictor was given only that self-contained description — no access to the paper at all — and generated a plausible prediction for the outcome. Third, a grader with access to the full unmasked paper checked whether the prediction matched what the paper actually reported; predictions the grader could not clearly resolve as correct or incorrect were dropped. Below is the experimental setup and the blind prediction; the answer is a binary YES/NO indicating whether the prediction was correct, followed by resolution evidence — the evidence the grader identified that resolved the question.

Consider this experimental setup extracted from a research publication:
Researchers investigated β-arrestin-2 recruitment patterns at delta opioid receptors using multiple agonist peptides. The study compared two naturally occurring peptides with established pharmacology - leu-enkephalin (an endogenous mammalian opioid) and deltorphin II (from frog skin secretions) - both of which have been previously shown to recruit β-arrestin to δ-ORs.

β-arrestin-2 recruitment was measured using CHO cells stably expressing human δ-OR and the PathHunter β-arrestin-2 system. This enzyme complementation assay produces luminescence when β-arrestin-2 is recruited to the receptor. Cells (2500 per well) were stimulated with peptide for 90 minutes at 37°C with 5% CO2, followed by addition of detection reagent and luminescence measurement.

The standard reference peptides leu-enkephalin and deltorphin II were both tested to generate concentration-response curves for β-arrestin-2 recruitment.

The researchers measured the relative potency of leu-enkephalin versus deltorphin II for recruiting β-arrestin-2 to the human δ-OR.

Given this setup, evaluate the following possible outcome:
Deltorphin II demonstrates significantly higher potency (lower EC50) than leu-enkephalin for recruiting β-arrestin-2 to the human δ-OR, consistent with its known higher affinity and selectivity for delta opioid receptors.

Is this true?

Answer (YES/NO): YES